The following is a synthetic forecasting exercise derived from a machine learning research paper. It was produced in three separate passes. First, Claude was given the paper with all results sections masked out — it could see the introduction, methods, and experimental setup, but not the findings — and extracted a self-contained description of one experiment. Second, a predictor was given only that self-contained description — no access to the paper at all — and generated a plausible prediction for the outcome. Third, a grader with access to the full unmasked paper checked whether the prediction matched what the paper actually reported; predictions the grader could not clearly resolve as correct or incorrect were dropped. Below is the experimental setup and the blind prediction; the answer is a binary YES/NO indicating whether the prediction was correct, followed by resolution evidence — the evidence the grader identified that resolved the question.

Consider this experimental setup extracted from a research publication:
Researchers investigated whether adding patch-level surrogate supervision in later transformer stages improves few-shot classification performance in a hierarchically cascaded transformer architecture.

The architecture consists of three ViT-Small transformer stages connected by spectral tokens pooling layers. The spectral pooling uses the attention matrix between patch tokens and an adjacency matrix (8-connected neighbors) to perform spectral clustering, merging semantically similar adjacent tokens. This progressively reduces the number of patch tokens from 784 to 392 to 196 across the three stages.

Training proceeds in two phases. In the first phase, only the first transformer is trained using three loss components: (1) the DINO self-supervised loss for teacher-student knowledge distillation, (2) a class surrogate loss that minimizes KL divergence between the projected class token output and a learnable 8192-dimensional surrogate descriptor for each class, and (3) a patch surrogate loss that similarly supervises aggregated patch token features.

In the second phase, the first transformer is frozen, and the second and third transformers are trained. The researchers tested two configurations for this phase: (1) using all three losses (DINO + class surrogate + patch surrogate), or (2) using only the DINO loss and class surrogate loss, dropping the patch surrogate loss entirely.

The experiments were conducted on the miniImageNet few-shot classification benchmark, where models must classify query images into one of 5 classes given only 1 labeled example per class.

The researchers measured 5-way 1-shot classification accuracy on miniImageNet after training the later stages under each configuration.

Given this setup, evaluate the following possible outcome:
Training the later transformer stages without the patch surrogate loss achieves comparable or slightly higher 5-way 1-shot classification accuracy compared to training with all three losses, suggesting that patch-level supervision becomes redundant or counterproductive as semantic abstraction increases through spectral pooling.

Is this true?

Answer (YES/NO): NO